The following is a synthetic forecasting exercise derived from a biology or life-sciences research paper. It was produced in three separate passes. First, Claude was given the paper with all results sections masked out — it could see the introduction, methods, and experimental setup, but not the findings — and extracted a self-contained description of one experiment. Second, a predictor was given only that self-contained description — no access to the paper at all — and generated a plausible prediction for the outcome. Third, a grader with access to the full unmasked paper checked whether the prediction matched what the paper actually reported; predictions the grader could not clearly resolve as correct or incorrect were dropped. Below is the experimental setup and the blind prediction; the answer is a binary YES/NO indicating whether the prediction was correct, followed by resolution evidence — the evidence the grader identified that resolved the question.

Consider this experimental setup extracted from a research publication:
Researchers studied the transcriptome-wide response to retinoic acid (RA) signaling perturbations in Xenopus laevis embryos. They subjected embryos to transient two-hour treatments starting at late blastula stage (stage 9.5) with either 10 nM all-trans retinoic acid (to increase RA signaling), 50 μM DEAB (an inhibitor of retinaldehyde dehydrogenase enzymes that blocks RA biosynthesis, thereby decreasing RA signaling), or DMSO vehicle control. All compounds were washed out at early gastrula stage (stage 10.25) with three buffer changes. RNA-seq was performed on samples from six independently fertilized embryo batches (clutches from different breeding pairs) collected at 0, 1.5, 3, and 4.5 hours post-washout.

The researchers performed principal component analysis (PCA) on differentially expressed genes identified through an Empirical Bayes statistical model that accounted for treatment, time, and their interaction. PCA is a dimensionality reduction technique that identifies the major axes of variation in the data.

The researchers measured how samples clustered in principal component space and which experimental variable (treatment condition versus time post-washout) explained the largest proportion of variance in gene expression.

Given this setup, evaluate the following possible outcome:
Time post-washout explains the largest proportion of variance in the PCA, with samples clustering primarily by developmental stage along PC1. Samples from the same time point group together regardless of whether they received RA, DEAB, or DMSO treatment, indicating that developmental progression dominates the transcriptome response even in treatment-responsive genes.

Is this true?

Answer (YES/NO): YES